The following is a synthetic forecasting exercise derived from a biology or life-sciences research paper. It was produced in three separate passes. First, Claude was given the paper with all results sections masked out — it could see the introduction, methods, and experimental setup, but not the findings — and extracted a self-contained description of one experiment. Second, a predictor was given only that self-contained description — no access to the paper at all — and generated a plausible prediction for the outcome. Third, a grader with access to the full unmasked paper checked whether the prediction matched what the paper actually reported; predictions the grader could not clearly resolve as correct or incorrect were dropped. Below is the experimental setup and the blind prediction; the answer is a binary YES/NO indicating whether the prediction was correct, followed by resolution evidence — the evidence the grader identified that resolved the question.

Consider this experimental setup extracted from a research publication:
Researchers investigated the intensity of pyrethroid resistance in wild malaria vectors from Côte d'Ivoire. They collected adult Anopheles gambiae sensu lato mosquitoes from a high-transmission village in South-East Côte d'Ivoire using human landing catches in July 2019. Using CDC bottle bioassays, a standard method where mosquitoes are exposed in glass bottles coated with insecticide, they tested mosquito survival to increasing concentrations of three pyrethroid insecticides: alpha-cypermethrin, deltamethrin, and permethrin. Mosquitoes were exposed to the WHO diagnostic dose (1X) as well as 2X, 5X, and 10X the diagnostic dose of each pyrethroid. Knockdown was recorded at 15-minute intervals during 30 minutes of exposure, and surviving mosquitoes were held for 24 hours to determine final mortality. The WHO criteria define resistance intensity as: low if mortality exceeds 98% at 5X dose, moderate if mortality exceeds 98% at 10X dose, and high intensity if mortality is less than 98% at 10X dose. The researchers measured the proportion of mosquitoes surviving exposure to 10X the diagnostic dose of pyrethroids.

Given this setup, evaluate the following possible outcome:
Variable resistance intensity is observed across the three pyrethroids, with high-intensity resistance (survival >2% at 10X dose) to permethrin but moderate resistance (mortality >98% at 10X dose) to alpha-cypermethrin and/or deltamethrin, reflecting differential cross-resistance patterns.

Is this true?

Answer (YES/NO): NO